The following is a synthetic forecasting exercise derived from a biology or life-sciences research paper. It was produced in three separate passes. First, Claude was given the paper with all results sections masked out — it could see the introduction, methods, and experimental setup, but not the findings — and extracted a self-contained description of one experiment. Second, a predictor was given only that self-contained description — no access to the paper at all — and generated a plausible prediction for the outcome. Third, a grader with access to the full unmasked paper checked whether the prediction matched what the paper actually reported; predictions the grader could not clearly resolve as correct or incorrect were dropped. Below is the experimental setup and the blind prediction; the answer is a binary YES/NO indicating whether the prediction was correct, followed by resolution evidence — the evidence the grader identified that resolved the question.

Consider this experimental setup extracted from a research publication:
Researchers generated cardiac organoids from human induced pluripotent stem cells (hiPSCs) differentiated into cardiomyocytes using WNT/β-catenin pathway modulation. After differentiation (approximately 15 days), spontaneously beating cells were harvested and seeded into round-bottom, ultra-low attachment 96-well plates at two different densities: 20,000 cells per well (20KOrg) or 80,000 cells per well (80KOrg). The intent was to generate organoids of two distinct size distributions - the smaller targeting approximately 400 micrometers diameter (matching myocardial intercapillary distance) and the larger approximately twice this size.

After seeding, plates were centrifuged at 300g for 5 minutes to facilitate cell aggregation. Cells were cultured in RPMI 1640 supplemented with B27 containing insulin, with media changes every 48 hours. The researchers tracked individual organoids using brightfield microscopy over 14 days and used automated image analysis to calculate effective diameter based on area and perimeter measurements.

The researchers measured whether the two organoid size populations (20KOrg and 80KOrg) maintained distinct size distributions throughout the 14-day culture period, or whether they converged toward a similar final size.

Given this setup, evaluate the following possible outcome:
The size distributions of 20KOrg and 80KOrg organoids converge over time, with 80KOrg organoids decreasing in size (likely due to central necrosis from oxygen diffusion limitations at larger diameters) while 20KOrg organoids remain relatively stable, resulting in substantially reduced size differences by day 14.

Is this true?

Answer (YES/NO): YES